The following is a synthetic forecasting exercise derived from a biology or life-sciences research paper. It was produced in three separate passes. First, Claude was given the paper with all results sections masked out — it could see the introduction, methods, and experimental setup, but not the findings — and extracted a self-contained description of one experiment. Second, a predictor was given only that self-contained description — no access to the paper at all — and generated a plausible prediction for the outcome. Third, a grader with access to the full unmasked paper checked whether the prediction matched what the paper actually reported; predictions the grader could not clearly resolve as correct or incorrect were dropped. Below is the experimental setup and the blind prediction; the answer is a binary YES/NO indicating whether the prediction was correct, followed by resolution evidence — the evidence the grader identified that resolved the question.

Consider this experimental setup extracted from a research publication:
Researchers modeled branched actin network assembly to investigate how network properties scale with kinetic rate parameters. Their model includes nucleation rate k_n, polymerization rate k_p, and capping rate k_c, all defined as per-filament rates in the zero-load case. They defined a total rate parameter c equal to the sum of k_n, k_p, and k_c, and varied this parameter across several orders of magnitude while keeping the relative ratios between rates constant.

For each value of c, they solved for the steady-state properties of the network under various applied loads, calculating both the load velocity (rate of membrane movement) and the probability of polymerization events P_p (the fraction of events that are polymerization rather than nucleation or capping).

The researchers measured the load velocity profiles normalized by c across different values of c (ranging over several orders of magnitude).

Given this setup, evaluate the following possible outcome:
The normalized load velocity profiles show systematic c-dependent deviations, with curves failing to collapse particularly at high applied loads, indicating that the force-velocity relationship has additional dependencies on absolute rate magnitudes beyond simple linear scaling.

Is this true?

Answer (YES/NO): NO